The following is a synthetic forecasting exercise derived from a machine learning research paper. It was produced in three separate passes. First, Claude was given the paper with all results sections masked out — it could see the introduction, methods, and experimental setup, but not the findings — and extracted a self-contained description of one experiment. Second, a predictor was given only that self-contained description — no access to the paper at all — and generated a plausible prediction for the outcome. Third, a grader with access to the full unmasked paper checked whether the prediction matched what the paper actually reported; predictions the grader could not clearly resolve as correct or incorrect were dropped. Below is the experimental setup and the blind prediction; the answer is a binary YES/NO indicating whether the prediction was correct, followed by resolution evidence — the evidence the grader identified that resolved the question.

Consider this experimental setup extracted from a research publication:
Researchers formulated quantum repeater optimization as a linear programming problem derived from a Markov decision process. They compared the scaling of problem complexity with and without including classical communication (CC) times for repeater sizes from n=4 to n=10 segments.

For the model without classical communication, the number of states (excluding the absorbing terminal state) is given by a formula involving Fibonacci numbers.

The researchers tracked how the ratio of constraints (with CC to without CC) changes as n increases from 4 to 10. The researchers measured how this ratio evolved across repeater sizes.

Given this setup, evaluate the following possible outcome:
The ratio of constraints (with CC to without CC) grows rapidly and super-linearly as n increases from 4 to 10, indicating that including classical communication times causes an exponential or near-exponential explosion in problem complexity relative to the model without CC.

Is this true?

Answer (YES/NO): NO